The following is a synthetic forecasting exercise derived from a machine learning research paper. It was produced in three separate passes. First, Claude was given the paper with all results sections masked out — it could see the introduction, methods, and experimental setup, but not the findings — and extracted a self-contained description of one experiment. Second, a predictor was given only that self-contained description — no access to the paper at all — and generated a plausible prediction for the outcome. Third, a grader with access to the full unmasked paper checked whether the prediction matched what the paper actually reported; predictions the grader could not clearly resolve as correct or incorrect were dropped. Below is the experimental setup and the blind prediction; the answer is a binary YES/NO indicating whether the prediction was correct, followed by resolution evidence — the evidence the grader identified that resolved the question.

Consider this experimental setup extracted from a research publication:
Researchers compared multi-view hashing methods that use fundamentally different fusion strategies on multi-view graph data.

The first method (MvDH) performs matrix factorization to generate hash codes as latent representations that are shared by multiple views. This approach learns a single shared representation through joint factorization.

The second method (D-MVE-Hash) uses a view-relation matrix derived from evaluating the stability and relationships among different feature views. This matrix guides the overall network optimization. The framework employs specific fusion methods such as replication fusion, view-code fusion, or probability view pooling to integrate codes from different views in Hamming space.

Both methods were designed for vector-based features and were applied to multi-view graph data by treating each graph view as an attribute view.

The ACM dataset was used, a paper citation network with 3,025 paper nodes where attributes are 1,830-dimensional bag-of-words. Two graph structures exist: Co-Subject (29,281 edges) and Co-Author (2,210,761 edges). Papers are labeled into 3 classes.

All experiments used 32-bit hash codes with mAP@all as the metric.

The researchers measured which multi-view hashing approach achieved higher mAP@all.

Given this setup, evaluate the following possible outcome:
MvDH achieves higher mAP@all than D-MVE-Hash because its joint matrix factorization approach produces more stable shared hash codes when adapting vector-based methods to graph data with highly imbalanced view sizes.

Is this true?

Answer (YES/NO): NO